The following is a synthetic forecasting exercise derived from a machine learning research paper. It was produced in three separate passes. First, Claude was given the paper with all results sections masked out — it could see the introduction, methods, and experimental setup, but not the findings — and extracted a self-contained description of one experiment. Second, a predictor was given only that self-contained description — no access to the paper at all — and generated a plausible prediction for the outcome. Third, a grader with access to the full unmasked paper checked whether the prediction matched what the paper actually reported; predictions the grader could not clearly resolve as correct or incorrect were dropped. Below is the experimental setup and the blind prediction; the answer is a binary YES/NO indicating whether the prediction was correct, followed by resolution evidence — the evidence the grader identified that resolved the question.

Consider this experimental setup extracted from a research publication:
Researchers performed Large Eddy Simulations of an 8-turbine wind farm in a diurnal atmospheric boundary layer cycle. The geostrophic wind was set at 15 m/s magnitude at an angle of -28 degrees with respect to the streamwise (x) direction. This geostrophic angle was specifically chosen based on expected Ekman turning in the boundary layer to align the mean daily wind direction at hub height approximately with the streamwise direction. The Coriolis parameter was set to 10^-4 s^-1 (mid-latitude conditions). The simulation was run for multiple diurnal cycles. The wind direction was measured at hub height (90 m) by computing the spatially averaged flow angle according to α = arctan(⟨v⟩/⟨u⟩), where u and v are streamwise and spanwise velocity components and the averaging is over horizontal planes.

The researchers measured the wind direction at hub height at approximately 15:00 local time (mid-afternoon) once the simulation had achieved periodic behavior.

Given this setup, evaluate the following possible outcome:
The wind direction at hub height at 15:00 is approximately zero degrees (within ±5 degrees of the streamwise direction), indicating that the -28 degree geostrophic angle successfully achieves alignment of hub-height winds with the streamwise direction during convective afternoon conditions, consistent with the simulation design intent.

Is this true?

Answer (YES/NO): YES